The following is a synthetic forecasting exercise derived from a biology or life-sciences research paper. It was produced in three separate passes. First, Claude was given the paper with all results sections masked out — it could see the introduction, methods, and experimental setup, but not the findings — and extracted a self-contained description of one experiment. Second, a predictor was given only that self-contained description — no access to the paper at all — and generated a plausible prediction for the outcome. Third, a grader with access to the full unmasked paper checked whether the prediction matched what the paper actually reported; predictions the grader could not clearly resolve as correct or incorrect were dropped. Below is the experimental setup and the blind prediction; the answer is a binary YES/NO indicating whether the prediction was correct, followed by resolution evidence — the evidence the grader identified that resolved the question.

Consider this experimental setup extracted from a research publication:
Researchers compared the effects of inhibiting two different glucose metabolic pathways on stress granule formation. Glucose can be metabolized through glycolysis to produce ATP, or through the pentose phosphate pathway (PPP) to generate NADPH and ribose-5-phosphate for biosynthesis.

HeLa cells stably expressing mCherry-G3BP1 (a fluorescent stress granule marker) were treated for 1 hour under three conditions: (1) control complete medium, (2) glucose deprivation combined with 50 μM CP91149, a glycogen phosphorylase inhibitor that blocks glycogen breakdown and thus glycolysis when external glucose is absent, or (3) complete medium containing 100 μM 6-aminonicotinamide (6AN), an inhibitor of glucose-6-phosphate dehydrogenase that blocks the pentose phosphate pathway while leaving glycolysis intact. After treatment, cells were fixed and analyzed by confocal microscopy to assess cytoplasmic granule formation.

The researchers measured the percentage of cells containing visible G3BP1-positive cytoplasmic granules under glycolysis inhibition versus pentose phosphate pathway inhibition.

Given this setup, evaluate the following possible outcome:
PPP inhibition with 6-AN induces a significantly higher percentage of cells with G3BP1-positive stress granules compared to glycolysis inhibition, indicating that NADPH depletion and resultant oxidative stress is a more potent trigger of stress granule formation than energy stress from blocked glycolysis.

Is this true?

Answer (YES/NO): NO